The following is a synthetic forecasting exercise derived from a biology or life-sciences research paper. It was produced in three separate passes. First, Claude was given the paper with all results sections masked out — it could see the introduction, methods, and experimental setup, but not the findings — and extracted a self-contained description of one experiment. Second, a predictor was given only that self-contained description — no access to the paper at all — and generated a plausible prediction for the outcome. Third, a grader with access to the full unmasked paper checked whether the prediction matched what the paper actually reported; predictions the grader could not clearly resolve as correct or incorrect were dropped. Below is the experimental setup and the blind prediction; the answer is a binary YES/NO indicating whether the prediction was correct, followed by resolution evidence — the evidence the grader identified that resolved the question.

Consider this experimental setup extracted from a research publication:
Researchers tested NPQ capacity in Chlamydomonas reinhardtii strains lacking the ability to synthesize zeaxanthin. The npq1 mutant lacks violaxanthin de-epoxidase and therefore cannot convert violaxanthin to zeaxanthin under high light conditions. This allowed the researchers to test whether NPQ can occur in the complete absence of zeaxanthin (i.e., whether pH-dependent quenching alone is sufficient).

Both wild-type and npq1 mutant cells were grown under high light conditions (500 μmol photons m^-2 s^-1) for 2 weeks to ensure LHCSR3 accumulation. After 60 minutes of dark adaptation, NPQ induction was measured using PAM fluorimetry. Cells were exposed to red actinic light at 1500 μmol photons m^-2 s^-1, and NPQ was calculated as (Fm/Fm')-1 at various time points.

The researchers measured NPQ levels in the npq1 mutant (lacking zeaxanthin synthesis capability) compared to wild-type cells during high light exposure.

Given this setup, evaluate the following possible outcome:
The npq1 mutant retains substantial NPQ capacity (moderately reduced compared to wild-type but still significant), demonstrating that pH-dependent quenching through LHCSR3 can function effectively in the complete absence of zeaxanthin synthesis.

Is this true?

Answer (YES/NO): NO